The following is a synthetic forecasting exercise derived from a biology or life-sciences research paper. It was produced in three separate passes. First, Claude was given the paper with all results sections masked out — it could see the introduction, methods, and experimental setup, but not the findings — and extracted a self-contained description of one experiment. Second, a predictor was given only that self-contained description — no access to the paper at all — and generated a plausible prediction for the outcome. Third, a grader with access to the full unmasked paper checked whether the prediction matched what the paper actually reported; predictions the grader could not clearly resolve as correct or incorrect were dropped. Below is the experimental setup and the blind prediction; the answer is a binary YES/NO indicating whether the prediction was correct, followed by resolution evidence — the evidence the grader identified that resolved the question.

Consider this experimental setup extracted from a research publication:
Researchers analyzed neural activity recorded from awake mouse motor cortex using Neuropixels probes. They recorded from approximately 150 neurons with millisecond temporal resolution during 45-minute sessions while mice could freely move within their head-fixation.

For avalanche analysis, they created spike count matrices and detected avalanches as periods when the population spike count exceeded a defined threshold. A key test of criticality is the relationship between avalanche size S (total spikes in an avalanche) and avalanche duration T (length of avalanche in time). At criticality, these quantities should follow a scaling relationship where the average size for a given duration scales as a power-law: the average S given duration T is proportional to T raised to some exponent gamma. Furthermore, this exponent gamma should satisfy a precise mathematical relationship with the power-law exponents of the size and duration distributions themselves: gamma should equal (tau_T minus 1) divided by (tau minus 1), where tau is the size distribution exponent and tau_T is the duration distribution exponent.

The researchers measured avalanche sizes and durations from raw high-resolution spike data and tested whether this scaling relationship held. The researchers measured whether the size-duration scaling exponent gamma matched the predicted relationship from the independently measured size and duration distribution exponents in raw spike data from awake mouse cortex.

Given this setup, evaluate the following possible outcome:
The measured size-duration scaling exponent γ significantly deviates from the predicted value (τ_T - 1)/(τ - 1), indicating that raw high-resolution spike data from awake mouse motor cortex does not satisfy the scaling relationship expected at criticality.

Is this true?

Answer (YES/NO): YES